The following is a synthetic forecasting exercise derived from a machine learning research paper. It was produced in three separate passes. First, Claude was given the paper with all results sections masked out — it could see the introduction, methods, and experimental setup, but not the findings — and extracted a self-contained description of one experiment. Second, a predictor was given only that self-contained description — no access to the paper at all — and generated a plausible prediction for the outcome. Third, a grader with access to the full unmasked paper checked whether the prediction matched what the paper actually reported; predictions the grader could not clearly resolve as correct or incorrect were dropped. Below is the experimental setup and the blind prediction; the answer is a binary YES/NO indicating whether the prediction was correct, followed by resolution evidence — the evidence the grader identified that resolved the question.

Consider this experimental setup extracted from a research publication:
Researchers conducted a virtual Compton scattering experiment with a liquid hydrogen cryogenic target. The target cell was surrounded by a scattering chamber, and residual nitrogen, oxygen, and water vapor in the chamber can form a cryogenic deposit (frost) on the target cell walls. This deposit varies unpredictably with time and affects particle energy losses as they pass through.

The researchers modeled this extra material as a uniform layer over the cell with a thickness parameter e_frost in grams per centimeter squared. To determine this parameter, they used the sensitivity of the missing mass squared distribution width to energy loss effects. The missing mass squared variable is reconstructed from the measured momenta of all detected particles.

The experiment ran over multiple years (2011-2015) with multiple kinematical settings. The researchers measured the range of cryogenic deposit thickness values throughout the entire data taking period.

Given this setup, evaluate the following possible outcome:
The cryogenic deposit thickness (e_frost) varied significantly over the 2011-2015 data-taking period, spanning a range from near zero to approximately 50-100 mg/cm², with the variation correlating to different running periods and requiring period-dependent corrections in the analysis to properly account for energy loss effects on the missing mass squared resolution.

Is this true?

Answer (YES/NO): YES